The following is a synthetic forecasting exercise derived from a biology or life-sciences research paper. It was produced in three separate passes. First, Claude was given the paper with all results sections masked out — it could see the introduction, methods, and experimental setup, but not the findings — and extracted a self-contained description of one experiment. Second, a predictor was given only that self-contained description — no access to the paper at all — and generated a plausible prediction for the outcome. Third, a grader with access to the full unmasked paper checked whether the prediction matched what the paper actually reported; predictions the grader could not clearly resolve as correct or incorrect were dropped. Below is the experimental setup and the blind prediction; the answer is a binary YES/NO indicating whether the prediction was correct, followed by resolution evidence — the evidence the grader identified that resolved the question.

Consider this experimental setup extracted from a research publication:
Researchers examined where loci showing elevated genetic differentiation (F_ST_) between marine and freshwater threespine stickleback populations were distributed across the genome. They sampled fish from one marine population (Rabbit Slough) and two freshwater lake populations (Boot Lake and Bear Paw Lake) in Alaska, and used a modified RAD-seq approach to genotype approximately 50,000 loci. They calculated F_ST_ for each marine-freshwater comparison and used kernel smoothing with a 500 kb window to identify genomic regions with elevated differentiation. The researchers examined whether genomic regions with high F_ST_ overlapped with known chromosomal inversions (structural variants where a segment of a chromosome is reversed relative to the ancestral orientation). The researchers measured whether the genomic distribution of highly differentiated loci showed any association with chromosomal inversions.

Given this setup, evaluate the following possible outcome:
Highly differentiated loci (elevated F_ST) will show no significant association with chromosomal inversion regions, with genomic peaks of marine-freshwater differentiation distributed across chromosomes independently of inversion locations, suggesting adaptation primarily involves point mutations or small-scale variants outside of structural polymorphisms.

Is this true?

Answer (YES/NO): NO